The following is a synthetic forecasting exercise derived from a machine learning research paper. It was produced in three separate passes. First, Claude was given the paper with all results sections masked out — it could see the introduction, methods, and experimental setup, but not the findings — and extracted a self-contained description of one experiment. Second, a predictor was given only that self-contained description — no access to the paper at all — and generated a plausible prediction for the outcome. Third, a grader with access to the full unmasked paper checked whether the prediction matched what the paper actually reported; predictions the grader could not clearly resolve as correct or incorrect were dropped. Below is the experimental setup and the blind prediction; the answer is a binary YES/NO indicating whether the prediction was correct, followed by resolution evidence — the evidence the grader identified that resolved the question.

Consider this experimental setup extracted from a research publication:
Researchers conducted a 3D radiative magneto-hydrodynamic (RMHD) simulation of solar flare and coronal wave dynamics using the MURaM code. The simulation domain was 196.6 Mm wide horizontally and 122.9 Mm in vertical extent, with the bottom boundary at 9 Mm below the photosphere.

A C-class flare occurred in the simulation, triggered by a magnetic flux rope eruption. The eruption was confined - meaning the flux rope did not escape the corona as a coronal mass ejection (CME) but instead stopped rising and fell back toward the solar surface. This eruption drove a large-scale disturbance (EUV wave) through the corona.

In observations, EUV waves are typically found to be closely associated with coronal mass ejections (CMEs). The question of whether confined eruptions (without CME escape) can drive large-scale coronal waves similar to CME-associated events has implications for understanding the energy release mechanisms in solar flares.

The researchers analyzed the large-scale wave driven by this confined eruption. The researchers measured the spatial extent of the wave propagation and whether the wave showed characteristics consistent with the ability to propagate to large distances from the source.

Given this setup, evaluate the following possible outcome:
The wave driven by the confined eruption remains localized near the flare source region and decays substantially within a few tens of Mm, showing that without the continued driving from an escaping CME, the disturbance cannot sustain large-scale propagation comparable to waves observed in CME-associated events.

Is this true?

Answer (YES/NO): NO